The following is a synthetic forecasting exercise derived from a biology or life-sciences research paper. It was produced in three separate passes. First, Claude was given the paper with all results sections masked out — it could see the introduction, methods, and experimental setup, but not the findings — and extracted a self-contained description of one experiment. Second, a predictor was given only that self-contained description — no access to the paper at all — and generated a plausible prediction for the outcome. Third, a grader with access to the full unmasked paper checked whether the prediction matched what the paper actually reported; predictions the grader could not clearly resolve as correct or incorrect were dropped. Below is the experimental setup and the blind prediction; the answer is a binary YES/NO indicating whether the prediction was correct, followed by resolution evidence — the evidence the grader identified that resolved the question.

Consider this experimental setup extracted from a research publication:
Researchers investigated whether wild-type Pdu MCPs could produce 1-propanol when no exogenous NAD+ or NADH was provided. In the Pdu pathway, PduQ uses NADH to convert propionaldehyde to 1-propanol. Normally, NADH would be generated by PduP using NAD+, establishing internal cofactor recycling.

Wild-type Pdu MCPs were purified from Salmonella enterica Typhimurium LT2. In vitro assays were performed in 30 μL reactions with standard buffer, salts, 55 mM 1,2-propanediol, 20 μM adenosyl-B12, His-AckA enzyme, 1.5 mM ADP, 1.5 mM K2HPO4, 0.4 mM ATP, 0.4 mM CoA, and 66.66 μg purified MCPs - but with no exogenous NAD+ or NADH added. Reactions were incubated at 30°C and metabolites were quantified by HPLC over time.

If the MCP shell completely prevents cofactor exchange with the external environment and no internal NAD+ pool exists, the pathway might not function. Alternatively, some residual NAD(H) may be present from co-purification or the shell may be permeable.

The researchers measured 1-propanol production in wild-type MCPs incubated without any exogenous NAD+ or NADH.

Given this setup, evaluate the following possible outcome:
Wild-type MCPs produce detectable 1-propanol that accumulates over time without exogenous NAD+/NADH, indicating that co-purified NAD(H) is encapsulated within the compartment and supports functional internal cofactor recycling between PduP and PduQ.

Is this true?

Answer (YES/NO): NO